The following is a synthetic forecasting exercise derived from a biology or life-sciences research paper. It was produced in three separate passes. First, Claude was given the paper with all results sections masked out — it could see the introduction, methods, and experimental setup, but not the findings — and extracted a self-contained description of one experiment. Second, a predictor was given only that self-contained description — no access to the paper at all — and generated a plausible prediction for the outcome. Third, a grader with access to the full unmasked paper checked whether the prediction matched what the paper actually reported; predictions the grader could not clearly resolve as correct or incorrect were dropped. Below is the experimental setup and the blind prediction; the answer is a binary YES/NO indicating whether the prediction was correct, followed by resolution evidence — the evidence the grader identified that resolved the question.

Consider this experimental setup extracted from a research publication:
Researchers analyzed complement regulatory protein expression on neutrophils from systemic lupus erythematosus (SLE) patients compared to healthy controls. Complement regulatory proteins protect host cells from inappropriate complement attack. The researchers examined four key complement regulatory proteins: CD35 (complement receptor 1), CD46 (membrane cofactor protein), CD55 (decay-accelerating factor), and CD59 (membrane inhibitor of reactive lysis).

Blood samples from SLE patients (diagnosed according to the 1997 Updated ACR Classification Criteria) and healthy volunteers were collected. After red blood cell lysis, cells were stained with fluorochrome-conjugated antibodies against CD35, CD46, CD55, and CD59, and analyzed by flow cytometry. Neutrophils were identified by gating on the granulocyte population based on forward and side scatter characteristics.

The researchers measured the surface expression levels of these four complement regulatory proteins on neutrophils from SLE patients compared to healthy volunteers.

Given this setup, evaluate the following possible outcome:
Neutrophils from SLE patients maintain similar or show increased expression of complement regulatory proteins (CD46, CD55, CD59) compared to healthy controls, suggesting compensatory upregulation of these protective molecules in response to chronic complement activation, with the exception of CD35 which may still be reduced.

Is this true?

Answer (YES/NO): NO